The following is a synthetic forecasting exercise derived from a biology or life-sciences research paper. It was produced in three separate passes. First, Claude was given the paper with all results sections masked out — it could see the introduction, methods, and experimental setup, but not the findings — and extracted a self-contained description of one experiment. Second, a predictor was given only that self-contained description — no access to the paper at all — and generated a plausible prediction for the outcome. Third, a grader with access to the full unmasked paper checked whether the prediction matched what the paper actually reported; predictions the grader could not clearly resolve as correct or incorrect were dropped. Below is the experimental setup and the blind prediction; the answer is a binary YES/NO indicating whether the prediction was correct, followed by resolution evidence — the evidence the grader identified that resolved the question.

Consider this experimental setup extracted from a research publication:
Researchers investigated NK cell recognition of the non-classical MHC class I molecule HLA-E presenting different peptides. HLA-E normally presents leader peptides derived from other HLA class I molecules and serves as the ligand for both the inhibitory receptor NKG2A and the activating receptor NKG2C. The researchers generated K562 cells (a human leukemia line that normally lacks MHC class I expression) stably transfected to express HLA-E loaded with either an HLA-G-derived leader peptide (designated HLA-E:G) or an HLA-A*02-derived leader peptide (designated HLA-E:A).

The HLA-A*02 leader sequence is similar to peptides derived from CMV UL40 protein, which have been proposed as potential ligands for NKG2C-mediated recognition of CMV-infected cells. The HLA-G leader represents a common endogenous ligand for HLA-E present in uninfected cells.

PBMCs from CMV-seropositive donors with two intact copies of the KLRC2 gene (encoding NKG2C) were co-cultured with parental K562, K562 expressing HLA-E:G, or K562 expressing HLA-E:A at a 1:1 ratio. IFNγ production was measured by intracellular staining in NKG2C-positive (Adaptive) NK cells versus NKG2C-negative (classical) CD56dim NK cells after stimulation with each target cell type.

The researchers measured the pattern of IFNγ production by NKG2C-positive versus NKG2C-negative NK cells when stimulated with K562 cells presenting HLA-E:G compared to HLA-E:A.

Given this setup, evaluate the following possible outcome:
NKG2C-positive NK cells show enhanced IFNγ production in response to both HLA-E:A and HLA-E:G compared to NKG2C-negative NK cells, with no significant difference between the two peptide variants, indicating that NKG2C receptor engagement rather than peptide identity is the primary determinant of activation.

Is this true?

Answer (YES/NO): NO